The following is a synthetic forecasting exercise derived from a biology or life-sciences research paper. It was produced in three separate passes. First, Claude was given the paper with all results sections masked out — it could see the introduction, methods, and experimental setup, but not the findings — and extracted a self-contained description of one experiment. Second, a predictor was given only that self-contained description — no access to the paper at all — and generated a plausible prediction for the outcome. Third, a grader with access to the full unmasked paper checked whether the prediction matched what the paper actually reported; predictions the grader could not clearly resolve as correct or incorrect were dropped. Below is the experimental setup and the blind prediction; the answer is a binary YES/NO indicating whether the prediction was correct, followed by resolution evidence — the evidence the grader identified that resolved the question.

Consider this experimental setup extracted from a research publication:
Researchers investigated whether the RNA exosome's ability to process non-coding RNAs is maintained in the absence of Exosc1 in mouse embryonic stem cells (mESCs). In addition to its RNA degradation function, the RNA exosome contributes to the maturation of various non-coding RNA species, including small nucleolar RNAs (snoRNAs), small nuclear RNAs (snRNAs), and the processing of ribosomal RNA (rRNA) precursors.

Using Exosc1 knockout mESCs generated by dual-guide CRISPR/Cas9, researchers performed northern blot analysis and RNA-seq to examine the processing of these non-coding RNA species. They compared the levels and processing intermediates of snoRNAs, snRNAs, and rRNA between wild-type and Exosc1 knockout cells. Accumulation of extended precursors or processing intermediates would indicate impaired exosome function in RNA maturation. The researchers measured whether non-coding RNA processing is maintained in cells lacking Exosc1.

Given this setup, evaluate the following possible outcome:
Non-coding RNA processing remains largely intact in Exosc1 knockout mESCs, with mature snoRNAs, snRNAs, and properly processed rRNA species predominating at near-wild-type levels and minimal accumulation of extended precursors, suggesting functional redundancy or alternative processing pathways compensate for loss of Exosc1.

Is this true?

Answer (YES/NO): NO